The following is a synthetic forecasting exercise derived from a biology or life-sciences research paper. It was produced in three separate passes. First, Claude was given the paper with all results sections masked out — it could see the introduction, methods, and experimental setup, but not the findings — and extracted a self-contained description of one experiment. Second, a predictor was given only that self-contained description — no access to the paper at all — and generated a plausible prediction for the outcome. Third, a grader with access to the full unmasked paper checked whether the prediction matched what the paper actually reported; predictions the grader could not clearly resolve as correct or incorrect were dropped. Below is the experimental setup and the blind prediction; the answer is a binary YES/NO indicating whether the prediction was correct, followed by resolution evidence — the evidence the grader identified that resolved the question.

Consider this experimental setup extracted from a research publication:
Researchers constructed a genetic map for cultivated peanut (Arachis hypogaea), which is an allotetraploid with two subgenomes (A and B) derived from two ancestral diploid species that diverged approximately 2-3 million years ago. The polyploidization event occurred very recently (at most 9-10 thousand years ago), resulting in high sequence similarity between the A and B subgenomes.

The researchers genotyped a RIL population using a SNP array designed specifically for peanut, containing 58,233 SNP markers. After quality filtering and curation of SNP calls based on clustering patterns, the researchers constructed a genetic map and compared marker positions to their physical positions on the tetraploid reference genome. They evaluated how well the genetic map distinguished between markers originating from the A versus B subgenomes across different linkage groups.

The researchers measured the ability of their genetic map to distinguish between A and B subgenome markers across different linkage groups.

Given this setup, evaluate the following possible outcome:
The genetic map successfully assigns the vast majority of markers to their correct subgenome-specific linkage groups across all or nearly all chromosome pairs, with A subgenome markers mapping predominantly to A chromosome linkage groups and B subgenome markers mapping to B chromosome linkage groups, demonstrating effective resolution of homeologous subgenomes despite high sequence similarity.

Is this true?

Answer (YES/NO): NO